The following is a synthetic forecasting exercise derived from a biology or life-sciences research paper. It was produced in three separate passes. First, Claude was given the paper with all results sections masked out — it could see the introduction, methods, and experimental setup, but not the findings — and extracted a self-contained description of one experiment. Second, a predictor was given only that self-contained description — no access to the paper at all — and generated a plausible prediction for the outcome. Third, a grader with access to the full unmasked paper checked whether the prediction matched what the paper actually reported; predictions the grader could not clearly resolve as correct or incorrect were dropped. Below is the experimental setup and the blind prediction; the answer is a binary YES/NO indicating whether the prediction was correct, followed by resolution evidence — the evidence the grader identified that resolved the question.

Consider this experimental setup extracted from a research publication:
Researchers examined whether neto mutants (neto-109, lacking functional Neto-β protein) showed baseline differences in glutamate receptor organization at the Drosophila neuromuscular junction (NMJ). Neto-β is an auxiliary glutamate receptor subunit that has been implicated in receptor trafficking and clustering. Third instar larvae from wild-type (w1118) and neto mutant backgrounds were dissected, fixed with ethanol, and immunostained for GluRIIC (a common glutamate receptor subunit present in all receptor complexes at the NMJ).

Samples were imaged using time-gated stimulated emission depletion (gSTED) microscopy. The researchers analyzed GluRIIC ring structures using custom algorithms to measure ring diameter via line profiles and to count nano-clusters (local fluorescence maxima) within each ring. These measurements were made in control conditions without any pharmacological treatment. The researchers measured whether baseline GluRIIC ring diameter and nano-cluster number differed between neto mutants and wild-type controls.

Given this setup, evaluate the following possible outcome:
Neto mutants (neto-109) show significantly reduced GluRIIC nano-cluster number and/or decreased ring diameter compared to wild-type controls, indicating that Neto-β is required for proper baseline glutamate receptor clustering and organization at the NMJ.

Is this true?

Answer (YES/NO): YES